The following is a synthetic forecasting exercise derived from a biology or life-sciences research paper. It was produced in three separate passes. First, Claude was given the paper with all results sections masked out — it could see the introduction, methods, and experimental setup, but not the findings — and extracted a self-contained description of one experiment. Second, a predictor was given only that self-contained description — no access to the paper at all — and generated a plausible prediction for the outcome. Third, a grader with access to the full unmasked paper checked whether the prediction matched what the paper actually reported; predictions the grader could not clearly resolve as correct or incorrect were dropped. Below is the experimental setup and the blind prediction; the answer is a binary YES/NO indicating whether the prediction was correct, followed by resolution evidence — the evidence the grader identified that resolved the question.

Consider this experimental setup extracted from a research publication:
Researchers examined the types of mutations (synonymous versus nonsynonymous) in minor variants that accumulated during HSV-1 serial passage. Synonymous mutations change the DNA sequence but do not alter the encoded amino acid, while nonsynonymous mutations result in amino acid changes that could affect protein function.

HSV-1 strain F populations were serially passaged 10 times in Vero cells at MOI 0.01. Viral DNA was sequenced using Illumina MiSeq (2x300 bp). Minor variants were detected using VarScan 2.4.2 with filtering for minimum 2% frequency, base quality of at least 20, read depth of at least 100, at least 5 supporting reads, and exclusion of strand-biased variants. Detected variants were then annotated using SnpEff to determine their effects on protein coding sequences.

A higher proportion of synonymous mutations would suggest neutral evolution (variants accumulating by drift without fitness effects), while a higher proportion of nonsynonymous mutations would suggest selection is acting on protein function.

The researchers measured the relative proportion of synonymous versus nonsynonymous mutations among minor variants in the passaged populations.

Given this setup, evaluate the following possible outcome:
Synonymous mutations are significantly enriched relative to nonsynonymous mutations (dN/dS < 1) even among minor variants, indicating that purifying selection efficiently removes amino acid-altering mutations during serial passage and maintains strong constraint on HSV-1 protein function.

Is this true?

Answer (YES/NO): NO